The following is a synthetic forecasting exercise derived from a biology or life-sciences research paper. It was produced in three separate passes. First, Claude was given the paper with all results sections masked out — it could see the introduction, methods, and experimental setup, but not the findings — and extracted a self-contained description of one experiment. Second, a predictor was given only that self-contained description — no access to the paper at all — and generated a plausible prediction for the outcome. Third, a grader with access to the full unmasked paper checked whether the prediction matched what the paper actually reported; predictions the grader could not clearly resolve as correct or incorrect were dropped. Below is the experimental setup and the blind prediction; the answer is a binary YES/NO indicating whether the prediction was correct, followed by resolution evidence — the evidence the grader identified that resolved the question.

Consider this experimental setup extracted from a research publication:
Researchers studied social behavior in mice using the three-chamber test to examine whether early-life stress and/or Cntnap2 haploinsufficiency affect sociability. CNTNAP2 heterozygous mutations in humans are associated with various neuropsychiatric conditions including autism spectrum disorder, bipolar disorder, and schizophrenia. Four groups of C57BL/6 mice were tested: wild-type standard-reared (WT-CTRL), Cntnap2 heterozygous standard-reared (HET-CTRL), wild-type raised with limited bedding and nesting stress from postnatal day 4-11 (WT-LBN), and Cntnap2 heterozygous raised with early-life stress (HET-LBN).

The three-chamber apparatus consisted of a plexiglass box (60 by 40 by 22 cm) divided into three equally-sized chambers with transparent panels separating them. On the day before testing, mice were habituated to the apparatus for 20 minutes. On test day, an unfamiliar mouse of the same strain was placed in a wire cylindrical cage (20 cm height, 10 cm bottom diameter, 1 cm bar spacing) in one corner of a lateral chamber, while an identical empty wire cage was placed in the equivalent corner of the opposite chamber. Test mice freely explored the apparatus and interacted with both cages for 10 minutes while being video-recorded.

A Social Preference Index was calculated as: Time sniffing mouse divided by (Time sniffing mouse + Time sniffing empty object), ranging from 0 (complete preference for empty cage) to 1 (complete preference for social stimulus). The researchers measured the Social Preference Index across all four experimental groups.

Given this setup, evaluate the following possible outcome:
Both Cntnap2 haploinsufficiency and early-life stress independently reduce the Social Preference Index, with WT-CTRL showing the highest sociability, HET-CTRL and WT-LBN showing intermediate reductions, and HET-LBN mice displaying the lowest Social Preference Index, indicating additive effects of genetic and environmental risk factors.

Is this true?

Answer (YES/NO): NO